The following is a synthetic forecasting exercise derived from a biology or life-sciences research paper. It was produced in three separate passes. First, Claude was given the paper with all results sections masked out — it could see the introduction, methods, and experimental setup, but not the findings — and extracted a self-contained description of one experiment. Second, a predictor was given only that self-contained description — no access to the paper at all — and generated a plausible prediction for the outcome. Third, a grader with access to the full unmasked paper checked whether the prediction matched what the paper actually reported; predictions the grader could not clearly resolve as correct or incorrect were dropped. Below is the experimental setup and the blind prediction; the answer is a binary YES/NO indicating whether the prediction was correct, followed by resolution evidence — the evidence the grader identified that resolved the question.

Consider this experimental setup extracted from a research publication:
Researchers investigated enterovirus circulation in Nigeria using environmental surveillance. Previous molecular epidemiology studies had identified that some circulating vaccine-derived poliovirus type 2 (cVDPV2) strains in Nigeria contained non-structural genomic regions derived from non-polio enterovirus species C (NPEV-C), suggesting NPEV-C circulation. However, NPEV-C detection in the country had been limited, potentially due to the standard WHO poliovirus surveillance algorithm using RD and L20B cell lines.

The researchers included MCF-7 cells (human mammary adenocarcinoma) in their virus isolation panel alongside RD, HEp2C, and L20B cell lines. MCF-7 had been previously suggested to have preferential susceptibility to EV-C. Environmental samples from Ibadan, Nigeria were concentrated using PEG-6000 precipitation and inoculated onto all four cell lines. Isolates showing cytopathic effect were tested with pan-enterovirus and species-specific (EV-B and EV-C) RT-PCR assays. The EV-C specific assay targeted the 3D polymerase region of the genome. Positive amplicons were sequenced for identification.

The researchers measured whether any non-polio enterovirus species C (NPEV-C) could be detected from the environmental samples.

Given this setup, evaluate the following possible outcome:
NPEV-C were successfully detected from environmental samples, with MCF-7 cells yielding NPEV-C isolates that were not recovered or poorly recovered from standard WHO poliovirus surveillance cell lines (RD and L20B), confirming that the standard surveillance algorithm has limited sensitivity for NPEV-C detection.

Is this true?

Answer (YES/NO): YES